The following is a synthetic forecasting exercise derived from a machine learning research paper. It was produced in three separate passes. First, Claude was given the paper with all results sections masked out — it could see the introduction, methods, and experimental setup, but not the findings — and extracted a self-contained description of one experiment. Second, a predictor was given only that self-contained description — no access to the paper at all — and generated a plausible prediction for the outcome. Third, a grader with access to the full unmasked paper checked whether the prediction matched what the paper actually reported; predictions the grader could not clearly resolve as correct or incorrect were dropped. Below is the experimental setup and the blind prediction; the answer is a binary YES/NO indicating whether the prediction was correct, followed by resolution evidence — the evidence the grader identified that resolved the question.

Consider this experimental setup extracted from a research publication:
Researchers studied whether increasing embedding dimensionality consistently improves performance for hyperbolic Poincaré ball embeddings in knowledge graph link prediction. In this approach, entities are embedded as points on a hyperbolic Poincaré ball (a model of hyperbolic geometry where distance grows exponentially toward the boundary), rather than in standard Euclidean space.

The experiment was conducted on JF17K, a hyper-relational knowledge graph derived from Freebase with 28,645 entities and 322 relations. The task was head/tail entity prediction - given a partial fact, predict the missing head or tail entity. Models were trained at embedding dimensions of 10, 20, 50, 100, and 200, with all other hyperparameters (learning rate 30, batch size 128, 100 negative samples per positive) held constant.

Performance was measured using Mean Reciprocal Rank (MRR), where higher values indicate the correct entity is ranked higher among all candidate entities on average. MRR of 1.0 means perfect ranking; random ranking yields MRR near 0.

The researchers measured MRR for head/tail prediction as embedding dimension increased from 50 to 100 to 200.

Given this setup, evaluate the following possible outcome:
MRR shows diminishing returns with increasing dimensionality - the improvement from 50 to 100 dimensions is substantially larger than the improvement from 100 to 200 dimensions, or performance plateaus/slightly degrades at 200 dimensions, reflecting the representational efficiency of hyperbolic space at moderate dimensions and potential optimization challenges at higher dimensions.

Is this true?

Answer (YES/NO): NO